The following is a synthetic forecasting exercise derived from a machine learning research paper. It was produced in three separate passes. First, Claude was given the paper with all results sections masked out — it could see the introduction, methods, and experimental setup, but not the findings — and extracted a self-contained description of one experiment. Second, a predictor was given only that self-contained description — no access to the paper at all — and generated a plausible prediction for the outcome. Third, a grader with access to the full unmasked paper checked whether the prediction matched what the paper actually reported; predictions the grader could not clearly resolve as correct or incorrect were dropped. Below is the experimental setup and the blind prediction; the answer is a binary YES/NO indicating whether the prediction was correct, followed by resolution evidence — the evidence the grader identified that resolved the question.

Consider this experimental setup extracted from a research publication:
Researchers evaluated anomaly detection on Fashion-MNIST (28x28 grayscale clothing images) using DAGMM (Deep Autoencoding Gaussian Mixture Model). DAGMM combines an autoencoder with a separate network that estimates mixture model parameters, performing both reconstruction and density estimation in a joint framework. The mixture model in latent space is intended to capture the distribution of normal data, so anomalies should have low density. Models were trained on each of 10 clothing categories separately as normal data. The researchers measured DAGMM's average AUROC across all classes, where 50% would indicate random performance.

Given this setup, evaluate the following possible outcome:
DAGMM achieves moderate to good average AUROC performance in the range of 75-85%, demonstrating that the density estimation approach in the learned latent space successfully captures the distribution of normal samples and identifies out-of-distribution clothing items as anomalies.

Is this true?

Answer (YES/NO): NO